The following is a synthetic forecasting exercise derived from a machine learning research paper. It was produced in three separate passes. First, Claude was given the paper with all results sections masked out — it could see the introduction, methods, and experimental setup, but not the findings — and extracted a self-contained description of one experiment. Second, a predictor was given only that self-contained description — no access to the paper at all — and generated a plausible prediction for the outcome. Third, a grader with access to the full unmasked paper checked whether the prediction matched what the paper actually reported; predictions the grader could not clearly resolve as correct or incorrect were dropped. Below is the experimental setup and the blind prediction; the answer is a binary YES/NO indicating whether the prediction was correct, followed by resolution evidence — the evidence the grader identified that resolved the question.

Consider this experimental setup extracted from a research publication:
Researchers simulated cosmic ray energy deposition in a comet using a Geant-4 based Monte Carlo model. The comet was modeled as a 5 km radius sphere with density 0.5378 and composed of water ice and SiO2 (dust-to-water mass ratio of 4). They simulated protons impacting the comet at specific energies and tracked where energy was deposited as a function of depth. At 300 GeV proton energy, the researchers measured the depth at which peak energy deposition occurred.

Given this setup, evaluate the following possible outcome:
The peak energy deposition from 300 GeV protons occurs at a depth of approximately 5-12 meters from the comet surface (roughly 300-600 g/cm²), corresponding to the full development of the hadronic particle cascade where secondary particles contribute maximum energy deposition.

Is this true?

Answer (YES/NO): YES